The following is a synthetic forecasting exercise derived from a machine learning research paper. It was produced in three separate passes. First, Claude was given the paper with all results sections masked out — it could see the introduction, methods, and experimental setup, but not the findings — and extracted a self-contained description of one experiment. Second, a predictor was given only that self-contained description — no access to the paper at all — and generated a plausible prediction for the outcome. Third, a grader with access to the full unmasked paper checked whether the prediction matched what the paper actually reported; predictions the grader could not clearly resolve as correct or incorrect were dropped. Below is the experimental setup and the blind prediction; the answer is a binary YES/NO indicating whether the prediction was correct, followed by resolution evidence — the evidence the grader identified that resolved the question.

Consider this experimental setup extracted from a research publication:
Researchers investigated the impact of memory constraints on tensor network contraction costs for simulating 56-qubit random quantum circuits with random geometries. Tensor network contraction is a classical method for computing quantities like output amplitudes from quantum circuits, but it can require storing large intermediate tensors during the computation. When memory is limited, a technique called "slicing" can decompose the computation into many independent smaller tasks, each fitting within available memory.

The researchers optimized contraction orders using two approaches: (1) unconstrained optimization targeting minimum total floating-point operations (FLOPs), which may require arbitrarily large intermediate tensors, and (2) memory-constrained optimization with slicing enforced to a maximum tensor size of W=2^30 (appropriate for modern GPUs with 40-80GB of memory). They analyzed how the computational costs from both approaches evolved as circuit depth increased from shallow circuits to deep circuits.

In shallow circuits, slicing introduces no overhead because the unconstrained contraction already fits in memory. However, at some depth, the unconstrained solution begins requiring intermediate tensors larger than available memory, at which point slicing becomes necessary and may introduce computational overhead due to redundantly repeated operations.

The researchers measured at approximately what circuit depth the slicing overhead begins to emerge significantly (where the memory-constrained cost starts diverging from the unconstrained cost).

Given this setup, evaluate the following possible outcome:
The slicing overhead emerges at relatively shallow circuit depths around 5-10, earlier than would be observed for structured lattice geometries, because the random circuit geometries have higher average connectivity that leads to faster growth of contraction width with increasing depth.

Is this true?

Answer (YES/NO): NO